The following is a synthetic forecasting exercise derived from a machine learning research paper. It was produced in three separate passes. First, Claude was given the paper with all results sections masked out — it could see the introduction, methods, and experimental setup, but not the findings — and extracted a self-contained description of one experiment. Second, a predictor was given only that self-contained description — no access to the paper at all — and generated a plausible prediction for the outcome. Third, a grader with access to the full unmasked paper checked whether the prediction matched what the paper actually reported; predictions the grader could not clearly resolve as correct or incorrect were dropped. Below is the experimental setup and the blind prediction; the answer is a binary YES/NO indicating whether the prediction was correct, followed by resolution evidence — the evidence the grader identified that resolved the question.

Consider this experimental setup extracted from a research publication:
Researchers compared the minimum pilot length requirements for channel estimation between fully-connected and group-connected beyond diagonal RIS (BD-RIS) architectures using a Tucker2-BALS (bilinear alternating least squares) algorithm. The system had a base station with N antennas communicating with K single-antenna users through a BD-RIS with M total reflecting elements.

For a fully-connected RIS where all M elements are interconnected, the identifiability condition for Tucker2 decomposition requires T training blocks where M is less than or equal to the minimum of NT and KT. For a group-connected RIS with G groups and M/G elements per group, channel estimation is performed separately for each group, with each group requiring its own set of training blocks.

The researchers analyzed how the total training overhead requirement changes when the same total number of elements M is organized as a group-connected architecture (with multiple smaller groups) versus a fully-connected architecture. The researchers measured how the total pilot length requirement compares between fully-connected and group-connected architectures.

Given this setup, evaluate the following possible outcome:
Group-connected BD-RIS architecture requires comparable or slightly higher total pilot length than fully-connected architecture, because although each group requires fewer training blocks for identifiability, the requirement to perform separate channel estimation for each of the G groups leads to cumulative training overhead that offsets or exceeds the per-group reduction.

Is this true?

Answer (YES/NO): YES